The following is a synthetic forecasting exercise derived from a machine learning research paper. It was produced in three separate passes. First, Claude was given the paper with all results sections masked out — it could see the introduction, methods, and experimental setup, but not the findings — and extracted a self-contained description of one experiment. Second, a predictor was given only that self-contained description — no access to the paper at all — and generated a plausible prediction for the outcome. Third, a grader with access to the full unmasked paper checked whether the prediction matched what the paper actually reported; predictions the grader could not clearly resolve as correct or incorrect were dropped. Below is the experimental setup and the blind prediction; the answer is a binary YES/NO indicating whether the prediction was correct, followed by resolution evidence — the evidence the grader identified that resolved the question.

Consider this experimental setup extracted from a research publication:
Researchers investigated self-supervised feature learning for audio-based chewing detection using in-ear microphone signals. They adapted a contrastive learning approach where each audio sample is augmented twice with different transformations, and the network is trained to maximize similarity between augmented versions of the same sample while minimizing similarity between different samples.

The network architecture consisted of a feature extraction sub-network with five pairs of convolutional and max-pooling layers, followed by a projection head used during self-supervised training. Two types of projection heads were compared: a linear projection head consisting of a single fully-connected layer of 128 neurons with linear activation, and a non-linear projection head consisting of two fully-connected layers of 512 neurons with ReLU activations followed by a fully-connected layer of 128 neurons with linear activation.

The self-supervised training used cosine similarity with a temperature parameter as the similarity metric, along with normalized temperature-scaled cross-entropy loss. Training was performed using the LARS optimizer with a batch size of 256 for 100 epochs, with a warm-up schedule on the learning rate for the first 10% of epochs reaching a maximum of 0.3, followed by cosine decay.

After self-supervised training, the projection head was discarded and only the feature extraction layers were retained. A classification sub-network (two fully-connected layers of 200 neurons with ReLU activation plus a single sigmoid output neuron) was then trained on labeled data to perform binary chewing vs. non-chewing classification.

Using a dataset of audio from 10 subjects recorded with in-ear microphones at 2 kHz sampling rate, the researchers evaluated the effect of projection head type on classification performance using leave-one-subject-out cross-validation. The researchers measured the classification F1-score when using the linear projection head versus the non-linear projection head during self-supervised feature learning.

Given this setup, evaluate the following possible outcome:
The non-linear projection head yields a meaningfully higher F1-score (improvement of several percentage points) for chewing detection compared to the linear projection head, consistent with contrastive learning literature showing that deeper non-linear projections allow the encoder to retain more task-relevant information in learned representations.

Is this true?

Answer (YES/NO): NO